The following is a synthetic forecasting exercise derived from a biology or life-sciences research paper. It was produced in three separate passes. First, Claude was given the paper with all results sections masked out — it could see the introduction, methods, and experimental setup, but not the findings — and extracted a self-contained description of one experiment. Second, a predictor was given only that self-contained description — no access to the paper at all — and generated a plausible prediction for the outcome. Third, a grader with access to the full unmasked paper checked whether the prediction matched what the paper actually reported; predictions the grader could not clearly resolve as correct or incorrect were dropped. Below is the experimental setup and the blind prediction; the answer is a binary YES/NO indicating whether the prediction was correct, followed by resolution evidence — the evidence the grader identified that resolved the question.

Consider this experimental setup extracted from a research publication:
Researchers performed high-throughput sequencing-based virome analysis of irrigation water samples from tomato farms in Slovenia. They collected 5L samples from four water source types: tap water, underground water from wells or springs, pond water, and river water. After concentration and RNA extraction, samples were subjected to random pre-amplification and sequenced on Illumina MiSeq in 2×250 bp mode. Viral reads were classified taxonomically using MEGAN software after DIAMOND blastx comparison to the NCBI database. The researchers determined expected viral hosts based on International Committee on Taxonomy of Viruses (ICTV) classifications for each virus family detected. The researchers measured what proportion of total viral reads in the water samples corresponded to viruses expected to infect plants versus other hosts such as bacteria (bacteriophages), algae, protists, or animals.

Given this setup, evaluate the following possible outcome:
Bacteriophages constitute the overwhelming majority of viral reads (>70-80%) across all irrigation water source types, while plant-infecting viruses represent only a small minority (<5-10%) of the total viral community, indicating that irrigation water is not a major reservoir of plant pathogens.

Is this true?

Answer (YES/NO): NO